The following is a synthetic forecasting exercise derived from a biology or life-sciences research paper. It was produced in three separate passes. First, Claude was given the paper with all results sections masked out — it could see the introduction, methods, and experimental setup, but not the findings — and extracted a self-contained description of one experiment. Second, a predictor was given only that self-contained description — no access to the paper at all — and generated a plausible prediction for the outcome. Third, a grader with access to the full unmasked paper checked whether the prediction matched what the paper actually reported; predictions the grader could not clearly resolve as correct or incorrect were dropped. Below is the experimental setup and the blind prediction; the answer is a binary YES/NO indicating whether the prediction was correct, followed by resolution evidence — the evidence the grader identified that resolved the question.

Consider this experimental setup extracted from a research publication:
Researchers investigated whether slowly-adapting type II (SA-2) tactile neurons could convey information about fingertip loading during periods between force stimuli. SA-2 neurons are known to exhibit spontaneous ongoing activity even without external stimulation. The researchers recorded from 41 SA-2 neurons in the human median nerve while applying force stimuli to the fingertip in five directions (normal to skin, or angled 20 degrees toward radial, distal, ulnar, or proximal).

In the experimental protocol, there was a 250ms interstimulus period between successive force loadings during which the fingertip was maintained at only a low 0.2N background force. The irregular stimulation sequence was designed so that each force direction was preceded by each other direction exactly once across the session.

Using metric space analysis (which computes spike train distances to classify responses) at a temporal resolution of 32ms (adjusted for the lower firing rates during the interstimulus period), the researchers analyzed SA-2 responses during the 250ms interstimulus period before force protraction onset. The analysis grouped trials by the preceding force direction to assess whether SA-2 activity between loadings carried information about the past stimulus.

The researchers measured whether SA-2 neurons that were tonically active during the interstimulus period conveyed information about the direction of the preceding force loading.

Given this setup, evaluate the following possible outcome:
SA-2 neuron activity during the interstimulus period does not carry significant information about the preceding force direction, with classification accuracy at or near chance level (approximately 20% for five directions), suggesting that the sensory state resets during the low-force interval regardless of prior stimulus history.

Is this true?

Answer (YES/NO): NO